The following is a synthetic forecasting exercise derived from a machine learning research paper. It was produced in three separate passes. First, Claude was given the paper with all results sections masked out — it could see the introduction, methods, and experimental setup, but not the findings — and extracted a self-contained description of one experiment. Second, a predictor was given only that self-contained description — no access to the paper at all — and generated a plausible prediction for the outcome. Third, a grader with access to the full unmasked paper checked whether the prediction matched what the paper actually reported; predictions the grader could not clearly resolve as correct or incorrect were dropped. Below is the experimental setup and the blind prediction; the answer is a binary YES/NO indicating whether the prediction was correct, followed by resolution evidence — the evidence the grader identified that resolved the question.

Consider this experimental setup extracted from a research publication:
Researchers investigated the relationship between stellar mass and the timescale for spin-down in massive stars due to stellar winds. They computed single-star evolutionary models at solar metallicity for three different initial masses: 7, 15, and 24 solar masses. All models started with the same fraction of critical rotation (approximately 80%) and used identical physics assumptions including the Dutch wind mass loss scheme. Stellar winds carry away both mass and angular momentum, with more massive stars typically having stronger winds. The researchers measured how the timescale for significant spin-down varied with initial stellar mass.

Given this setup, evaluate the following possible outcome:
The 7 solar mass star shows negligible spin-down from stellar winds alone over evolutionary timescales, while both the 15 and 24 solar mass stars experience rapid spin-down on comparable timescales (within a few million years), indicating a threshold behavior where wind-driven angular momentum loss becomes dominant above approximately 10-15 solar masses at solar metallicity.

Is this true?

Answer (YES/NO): NO